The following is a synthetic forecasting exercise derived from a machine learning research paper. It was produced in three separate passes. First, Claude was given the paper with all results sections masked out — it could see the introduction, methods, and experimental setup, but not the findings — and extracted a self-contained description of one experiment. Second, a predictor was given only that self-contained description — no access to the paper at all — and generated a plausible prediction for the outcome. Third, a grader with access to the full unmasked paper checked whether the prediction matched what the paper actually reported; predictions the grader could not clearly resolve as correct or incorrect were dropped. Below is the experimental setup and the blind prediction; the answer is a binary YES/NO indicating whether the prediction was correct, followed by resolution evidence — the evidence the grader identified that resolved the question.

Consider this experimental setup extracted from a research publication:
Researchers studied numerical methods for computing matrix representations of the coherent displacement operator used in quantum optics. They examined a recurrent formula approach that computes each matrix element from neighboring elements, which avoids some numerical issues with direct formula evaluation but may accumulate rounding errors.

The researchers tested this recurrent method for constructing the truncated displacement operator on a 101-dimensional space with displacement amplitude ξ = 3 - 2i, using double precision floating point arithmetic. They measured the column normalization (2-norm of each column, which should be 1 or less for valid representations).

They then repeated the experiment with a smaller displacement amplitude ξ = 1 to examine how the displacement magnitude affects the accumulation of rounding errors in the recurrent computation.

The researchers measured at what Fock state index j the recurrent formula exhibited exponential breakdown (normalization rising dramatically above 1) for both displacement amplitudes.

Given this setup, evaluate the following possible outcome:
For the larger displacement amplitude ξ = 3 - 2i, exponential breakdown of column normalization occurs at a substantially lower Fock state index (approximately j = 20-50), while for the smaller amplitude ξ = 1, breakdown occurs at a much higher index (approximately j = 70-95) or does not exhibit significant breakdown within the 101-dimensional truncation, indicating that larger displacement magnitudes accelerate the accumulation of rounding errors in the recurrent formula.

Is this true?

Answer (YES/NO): YES